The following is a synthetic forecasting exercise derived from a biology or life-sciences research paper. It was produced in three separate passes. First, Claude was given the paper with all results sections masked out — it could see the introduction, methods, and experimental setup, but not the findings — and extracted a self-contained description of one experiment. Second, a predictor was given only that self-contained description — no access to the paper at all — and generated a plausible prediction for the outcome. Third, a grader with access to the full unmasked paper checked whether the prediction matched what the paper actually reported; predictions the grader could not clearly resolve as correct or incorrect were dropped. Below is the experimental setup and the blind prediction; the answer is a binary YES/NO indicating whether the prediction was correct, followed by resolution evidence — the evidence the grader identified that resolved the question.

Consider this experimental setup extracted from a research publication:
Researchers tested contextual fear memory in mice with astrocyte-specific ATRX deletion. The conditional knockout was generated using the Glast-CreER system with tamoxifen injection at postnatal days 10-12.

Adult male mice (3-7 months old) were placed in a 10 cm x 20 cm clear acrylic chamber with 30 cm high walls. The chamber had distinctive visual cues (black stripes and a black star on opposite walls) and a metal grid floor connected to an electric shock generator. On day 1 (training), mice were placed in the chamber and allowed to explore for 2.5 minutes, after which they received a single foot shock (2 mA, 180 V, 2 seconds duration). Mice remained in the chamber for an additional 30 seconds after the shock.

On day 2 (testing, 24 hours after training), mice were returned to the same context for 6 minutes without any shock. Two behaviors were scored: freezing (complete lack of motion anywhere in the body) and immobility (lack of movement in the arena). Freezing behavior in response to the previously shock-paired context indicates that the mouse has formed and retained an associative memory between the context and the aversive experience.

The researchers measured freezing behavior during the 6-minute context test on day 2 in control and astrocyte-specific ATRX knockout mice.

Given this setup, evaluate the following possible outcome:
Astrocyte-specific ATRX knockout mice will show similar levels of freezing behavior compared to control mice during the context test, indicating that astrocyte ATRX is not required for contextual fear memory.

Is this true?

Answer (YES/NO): YES